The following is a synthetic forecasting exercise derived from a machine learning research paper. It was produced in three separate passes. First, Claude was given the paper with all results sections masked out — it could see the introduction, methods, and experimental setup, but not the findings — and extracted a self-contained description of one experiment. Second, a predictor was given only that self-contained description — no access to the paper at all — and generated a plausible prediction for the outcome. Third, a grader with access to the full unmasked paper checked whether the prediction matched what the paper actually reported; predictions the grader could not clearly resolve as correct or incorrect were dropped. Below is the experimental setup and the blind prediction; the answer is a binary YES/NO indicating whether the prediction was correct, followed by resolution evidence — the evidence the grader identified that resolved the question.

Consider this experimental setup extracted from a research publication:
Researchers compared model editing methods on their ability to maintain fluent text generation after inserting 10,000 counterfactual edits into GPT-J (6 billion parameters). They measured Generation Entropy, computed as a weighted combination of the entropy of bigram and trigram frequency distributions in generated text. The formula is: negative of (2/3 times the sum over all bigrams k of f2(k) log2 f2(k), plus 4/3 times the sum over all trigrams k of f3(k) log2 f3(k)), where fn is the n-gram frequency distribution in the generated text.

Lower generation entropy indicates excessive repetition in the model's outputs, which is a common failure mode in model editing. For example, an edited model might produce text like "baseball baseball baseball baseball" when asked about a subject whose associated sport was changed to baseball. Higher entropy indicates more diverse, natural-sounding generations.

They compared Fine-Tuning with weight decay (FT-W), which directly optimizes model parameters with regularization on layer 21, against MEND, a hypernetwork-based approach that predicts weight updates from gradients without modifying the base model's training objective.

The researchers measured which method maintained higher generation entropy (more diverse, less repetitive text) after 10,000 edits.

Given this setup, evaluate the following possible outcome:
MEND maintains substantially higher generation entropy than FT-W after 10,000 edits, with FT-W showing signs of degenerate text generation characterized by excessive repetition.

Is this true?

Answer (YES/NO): YES